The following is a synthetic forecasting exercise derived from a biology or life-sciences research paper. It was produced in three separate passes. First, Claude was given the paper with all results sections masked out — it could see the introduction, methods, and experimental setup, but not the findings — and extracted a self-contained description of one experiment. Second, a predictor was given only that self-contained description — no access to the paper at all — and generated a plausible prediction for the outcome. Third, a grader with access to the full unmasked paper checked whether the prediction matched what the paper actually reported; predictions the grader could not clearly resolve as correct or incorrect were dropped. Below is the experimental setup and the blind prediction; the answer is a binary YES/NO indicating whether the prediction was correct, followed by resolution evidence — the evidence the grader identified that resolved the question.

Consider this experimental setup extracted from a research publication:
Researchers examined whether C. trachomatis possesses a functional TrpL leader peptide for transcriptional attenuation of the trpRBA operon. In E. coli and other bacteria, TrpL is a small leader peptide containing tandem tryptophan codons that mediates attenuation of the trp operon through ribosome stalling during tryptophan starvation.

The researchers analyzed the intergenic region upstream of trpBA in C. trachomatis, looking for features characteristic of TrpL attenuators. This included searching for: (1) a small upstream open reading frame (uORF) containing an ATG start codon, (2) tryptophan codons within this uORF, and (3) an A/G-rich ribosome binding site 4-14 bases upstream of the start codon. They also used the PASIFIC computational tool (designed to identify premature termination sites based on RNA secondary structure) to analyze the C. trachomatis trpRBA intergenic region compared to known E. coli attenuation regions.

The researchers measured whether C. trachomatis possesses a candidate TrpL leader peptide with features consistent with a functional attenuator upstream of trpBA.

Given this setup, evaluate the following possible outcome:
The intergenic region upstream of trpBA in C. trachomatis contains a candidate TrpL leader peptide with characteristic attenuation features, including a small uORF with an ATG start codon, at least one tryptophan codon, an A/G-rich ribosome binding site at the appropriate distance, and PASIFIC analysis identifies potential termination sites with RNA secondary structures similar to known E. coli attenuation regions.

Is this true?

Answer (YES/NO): NO